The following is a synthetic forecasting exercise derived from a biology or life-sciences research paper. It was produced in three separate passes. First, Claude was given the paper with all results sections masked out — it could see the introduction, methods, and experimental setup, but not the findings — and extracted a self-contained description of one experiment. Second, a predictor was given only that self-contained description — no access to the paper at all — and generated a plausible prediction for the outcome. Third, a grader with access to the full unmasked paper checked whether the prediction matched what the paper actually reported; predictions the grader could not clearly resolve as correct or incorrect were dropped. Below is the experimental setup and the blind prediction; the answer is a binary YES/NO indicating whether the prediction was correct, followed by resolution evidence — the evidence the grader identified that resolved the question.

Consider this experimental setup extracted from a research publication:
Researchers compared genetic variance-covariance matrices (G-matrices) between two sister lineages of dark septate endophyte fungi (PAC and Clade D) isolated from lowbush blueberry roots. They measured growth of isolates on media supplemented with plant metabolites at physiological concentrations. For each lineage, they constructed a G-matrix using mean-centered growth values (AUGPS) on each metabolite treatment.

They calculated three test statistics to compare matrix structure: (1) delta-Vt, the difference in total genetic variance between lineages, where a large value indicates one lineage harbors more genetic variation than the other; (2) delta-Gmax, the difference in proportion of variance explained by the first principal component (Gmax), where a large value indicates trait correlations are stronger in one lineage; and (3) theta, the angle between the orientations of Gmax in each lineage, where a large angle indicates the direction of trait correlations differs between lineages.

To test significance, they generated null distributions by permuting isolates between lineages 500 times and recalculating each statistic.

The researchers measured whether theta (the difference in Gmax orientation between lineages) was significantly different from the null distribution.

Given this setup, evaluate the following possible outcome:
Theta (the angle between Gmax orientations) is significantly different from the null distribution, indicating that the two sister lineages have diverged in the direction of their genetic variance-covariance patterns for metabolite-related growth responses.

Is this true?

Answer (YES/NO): NO